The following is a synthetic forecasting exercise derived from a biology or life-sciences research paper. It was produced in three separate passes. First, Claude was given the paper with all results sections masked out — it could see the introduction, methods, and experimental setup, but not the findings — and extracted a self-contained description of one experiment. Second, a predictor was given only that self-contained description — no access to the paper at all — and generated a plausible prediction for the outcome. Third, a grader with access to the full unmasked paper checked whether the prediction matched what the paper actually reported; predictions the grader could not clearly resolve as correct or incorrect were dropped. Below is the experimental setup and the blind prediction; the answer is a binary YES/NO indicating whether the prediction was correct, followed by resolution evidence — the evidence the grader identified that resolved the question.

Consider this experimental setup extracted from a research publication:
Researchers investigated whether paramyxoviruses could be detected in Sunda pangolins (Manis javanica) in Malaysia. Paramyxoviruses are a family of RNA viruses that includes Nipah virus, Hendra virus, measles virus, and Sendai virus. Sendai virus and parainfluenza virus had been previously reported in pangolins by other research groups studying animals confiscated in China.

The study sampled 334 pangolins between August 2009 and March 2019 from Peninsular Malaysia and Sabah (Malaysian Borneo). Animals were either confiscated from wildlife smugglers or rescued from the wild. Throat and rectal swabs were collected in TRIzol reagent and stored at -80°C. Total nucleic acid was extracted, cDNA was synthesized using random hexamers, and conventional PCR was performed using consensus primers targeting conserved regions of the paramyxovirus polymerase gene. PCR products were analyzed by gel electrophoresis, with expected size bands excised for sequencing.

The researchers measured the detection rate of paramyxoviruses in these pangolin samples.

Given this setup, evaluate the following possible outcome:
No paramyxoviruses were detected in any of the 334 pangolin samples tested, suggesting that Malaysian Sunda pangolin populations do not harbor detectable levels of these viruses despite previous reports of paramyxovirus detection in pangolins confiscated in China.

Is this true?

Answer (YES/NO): YES